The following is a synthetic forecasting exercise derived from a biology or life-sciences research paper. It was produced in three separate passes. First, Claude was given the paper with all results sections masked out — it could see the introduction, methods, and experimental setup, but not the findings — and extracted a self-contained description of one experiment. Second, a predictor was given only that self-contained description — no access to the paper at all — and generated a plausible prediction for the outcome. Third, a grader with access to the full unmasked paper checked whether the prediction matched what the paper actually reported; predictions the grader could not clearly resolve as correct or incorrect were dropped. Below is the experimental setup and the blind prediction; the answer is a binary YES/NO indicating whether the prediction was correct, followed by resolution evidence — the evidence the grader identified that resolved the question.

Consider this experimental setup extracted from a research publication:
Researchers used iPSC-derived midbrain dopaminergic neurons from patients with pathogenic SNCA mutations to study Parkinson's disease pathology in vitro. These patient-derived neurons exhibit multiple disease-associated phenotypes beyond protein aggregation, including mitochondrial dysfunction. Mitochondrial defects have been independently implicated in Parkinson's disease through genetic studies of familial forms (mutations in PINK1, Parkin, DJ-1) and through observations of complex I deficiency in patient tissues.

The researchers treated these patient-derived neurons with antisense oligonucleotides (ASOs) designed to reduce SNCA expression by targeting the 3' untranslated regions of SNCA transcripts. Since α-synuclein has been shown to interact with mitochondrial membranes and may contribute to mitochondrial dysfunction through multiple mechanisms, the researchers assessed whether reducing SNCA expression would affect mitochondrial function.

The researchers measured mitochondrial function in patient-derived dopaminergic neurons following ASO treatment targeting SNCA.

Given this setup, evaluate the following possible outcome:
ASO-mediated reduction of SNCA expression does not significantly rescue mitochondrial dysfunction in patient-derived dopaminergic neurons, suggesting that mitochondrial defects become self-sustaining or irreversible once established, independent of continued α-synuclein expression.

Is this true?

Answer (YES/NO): NO